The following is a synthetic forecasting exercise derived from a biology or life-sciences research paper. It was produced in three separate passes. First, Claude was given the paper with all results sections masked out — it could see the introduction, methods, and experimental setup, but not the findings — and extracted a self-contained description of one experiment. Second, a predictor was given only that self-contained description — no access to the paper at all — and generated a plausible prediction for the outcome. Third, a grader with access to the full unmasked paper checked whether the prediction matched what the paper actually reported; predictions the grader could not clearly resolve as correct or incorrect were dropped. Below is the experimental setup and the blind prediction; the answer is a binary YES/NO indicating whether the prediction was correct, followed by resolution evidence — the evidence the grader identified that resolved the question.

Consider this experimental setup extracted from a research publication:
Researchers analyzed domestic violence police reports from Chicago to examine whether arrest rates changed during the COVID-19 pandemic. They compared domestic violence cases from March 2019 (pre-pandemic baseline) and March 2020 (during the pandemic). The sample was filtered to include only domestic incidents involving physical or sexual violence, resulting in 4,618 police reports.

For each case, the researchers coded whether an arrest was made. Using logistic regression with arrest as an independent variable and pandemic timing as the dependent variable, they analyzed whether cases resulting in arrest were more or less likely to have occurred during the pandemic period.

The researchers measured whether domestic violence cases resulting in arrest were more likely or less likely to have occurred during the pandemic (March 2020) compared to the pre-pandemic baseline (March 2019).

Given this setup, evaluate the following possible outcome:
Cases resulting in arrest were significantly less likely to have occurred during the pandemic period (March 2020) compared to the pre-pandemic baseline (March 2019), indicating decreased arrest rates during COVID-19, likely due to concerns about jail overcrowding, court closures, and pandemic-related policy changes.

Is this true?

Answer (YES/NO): YES